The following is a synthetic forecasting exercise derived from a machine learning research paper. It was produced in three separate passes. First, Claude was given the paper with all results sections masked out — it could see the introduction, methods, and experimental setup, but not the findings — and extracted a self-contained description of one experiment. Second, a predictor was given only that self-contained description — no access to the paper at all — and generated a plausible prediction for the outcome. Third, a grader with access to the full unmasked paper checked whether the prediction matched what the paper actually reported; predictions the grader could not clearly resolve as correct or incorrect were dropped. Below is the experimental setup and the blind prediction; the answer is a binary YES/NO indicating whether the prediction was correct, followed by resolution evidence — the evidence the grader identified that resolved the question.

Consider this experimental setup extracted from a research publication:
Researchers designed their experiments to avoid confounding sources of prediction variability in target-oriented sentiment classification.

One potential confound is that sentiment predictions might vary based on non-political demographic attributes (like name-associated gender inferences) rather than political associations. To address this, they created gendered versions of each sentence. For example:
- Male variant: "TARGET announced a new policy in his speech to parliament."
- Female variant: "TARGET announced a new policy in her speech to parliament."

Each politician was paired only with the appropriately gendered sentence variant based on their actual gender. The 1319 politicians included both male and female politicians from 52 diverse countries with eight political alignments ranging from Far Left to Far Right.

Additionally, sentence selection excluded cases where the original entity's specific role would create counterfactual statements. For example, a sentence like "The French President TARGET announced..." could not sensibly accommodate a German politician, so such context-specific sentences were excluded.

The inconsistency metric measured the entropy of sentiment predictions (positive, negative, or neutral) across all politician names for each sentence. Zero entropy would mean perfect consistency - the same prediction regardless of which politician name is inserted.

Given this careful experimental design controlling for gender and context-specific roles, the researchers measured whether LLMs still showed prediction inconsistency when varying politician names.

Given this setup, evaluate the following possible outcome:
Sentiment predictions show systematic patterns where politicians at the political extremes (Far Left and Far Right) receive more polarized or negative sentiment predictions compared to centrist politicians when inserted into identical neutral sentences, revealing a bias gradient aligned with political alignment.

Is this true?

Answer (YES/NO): NO